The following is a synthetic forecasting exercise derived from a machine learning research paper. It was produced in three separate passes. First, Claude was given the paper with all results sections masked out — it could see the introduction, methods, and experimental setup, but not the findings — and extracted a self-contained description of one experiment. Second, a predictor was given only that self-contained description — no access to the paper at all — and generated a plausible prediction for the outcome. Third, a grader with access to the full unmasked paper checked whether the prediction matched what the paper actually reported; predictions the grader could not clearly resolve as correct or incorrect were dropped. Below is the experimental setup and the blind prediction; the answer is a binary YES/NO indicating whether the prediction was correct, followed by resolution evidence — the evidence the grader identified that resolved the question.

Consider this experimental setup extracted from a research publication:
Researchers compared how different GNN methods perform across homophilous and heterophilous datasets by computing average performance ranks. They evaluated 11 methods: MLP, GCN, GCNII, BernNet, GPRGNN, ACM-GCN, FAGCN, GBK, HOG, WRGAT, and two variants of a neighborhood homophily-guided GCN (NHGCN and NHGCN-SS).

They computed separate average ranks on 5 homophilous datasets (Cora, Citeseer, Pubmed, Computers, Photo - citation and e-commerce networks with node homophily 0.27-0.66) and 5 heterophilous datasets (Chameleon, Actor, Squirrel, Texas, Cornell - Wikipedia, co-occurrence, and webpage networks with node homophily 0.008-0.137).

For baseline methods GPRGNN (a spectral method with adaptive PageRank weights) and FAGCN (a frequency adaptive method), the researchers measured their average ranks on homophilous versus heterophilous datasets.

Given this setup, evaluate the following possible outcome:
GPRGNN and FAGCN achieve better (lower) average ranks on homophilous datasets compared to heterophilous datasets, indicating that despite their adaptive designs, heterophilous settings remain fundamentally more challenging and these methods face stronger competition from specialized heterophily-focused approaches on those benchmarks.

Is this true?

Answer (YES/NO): NO